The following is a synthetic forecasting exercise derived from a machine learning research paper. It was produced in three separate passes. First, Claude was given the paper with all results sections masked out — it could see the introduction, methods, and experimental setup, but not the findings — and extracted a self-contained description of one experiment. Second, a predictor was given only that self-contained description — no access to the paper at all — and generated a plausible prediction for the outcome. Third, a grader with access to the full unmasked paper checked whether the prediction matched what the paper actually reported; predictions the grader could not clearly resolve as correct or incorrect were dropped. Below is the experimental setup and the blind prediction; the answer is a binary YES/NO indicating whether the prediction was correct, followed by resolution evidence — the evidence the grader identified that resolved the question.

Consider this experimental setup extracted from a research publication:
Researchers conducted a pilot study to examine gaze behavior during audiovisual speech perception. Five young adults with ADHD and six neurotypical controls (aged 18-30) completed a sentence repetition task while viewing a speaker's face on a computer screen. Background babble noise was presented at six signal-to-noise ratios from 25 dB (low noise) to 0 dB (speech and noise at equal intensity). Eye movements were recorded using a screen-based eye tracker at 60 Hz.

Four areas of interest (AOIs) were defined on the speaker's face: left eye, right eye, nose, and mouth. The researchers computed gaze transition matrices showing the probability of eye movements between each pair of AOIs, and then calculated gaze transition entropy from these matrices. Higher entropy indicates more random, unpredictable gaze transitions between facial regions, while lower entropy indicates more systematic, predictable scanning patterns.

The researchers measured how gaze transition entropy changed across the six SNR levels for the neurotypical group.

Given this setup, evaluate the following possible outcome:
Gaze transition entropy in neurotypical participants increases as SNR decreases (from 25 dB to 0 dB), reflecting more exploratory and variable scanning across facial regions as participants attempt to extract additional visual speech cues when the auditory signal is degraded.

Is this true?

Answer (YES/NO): NO